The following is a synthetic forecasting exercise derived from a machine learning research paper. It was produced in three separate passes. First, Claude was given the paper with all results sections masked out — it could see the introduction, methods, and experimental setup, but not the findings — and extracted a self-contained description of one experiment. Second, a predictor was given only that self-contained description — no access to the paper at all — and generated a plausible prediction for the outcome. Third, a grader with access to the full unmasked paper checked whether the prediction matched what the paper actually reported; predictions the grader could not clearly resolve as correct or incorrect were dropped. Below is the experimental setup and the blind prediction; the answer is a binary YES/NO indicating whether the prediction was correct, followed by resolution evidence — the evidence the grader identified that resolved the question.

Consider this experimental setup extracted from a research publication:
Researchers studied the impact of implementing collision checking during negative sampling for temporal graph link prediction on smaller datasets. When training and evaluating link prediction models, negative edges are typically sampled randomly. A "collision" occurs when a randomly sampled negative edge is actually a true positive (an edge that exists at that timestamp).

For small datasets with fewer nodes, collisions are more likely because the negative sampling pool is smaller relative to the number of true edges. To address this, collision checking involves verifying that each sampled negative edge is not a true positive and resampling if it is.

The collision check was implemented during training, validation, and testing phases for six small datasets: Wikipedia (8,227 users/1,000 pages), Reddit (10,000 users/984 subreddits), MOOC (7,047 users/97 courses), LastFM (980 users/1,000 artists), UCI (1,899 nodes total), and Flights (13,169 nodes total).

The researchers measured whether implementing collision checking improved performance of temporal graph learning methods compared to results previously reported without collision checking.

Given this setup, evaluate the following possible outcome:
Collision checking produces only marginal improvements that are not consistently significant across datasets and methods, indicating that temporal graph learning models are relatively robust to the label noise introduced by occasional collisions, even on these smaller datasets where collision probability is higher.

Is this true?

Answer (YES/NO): NO